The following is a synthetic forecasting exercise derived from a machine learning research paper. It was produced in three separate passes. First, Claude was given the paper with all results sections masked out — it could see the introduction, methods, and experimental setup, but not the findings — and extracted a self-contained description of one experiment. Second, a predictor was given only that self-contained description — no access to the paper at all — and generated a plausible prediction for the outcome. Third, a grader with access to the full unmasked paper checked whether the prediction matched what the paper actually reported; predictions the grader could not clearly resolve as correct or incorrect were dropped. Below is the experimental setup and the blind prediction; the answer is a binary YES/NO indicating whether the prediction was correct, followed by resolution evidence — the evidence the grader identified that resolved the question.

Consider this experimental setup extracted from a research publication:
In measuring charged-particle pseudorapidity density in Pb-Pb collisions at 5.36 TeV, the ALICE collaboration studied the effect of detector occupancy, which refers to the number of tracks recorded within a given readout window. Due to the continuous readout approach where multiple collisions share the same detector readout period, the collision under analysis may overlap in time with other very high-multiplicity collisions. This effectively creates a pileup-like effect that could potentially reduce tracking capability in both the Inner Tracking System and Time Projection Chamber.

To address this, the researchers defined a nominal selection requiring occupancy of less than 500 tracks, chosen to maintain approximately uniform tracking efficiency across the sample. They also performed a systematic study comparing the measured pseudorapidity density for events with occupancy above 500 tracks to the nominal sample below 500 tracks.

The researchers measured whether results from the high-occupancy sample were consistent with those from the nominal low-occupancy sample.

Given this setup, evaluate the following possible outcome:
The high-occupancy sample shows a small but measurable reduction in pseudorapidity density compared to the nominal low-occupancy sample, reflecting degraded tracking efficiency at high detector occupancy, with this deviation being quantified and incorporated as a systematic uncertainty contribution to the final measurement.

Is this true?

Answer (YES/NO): NO